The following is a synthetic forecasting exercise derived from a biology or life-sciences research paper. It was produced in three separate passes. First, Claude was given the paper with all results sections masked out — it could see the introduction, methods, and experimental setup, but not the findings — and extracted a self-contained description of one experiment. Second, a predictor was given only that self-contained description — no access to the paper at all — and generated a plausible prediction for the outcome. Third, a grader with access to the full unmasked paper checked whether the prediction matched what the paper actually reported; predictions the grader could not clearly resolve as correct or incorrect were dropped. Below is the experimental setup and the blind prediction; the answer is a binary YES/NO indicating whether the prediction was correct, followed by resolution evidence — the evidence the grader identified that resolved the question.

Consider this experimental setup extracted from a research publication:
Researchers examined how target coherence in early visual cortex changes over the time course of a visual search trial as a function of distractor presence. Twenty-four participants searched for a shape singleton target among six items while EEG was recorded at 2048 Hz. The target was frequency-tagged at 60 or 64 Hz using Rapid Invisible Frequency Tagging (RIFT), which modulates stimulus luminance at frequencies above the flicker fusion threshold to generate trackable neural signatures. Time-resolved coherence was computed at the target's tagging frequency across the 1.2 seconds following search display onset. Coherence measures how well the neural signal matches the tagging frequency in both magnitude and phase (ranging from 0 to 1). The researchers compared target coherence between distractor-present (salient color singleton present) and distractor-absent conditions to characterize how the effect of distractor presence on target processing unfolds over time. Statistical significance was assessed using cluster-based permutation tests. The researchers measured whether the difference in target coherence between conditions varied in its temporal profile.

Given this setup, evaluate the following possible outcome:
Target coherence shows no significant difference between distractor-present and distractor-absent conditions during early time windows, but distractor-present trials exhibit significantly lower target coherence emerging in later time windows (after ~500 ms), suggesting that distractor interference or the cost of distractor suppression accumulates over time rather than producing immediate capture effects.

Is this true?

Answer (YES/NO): NO